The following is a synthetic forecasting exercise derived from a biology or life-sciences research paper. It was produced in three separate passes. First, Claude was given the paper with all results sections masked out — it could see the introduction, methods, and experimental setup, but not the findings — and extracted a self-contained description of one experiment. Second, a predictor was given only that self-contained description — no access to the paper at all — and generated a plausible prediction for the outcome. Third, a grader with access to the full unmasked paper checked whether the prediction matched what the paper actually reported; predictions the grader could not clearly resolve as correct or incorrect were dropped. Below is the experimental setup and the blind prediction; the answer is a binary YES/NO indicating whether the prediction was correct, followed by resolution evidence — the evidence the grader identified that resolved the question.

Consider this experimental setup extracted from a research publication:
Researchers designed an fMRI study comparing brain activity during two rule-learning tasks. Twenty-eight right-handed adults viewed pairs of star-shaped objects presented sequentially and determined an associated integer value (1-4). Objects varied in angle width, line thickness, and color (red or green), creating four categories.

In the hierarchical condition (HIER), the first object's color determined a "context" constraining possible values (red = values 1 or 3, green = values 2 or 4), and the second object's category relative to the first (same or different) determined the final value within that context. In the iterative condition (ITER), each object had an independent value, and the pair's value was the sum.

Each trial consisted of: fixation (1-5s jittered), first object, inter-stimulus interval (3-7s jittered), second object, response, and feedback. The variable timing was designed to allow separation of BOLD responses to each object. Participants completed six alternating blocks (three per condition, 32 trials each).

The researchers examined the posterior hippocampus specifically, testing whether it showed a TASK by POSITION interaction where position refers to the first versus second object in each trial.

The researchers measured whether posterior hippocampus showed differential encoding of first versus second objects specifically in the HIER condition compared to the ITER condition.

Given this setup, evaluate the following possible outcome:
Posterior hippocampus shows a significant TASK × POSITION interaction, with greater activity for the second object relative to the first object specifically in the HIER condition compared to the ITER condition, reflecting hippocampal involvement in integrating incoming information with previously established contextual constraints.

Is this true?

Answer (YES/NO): NO